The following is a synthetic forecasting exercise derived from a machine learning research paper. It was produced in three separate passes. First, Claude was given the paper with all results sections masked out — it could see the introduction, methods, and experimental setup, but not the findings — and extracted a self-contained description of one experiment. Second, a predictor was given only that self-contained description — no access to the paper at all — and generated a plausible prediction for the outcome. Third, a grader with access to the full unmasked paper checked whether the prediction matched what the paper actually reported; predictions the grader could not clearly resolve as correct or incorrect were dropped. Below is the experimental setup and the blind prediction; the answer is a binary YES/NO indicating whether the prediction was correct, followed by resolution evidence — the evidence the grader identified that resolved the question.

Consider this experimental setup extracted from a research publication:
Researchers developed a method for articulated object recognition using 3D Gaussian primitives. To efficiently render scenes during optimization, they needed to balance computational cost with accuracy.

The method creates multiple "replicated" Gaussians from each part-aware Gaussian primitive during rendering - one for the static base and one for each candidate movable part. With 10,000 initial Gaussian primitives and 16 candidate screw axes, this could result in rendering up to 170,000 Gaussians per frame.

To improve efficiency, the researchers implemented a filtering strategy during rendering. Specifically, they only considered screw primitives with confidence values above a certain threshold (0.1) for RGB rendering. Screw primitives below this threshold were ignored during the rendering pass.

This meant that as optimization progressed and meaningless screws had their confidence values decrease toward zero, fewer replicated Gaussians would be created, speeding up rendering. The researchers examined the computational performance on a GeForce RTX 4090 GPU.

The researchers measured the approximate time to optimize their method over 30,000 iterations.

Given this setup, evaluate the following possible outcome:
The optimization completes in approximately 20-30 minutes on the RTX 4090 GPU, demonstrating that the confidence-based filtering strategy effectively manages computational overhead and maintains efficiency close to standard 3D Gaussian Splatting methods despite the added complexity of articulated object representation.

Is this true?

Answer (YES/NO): NO